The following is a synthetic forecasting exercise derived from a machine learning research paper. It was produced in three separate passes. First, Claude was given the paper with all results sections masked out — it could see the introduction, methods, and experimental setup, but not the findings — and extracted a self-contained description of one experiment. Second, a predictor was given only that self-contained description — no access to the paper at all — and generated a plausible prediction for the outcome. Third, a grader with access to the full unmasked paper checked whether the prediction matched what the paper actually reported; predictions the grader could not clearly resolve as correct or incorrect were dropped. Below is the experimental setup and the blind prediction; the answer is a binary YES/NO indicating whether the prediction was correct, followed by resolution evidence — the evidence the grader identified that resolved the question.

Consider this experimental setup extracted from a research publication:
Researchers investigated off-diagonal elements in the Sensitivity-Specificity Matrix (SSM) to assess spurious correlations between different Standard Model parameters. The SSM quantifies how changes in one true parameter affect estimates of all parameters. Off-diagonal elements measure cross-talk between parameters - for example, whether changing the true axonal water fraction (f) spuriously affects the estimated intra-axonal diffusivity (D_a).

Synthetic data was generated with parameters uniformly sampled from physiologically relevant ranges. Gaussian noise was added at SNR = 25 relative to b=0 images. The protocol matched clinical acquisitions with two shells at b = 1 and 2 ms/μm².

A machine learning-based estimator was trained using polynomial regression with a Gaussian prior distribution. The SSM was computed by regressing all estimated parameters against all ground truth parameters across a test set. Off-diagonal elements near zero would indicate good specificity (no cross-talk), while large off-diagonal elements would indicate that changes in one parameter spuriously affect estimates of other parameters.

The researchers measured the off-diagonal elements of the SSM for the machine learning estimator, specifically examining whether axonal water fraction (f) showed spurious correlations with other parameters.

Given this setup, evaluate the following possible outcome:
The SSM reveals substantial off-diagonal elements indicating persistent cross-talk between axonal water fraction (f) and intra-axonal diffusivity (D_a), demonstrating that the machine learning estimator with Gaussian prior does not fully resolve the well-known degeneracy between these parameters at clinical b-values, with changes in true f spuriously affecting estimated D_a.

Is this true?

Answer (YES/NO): NO